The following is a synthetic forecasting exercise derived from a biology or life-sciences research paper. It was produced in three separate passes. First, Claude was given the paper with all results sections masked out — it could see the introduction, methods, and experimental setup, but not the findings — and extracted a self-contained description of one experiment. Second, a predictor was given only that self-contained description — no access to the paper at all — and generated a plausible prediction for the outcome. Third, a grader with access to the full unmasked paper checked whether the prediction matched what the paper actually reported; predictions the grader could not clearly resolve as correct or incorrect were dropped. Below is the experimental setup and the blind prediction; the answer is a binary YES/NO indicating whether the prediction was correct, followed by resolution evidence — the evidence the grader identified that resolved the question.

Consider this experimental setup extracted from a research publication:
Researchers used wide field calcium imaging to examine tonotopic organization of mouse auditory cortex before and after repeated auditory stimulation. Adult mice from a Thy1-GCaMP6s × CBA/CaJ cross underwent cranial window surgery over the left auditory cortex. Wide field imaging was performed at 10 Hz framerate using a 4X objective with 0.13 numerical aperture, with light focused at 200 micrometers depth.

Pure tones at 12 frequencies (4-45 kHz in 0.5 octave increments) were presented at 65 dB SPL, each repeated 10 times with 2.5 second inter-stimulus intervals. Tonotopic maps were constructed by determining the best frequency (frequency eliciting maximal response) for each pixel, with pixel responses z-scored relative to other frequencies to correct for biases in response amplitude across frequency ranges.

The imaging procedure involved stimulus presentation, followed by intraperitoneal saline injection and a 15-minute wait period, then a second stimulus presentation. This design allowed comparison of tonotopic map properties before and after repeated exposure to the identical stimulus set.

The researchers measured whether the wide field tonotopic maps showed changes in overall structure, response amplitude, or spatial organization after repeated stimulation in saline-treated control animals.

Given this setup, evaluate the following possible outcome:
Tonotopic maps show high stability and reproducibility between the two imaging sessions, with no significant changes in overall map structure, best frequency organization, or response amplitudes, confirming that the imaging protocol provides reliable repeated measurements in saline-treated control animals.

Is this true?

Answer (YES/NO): NO